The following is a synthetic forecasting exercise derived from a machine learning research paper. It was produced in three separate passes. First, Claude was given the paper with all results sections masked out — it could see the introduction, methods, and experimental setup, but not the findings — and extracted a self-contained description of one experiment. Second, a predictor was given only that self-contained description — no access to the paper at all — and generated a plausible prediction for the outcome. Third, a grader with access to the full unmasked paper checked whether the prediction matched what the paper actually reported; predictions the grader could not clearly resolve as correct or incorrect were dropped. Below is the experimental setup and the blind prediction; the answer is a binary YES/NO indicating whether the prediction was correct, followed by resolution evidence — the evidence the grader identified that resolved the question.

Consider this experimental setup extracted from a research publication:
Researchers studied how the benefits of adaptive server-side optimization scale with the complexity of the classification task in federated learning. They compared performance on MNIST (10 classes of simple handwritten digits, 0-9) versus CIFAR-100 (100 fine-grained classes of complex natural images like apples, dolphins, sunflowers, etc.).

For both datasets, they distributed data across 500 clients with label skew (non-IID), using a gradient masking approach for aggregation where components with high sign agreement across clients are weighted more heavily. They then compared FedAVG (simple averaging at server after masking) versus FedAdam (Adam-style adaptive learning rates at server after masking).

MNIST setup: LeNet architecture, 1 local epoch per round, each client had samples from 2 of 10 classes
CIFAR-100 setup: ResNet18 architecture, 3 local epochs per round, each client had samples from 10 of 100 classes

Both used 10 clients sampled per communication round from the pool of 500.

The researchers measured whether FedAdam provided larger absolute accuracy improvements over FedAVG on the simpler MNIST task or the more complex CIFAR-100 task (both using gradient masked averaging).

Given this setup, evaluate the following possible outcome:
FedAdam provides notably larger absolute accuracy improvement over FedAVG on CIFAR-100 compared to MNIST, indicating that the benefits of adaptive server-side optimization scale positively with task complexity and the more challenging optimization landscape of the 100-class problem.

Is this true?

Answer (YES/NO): YES